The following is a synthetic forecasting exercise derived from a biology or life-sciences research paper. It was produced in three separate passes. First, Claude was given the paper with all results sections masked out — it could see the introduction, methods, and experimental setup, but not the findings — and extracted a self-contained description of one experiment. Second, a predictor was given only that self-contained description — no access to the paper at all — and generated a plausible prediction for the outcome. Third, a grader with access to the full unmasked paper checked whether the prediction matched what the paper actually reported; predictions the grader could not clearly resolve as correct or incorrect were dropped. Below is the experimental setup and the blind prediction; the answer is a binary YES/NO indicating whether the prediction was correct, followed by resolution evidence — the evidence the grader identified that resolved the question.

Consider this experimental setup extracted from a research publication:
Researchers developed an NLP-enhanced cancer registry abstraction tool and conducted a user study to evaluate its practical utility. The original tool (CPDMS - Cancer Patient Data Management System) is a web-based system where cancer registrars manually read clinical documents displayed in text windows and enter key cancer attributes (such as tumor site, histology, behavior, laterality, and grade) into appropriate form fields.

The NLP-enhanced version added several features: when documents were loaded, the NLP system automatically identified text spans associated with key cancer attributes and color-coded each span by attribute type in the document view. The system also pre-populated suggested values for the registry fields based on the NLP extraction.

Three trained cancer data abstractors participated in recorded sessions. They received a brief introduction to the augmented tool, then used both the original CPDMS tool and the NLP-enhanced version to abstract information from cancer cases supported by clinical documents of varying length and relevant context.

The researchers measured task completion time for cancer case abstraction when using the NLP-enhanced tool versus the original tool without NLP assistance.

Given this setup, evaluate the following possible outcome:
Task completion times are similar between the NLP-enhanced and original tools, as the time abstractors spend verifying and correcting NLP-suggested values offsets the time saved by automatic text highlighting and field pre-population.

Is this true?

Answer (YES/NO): NO